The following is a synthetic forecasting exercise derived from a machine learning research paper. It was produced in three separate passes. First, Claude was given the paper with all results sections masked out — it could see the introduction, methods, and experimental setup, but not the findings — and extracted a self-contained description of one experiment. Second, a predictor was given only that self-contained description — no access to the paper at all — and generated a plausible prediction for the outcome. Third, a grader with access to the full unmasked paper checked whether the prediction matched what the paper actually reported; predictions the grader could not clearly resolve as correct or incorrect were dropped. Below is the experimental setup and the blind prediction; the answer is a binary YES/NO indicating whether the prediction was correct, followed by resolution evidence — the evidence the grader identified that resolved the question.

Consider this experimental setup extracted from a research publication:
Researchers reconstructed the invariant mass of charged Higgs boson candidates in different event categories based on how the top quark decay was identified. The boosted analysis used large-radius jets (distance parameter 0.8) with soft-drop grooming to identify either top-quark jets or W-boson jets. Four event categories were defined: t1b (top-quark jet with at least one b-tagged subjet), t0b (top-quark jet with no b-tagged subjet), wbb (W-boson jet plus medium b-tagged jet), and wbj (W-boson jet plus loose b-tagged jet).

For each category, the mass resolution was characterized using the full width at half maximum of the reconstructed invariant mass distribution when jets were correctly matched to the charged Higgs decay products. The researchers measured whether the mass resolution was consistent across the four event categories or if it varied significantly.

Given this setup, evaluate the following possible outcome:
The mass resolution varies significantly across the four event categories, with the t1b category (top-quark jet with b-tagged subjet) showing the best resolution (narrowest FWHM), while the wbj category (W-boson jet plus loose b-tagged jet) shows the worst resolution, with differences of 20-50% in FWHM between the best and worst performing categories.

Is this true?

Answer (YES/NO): NO